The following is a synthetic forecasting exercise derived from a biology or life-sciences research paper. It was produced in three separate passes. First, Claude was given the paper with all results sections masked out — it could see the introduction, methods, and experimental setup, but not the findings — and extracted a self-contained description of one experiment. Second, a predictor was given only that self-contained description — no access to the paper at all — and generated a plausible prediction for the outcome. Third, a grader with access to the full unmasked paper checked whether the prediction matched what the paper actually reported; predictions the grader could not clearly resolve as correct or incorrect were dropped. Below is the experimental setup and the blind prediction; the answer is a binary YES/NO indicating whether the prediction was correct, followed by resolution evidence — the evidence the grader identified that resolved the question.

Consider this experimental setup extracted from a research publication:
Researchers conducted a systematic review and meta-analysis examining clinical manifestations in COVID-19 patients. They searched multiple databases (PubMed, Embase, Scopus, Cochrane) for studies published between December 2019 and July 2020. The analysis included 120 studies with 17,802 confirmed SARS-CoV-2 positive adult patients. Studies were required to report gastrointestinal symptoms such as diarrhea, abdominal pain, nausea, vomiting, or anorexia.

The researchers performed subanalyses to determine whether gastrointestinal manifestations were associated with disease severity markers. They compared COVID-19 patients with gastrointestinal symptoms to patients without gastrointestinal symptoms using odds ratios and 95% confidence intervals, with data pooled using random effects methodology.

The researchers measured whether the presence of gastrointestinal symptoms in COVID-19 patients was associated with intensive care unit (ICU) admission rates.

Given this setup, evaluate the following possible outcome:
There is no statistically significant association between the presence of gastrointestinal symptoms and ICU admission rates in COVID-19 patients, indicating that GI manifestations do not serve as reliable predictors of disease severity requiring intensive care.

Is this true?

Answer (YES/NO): YES